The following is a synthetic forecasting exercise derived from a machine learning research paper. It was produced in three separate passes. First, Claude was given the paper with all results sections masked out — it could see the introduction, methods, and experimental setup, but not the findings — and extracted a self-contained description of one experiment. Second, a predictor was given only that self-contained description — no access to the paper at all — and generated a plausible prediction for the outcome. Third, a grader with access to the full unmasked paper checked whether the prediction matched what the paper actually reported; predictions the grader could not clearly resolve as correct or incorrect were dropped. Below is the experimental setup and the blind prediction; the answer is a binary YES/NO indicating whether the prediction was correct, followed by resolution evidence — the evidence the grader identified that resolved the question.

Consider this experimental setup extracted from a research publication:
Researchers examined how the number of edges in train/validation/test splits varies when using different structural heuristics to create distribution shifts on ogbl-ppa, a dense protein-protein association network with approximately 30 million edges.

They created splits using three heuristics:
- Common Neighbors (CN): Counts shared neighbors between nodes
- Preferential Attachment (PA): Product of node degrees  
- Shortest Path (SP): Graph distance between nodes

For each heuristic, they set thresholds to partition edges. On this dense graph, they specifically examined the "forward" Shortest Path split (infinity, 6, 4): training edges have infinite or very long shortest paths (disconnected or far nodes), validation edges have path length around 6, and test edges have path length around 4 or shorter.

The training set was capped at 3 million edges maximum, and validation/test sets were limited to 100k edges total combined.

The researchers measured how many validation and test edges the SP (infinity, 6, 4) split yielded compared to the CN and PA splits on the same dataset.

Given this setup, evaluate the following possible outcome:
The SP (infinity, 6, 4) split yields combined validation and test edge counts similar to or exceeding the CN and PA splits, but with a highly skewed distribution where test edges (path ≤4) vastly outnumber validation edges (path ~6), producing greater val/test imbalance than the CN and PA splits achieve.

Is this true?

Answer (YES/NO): NO